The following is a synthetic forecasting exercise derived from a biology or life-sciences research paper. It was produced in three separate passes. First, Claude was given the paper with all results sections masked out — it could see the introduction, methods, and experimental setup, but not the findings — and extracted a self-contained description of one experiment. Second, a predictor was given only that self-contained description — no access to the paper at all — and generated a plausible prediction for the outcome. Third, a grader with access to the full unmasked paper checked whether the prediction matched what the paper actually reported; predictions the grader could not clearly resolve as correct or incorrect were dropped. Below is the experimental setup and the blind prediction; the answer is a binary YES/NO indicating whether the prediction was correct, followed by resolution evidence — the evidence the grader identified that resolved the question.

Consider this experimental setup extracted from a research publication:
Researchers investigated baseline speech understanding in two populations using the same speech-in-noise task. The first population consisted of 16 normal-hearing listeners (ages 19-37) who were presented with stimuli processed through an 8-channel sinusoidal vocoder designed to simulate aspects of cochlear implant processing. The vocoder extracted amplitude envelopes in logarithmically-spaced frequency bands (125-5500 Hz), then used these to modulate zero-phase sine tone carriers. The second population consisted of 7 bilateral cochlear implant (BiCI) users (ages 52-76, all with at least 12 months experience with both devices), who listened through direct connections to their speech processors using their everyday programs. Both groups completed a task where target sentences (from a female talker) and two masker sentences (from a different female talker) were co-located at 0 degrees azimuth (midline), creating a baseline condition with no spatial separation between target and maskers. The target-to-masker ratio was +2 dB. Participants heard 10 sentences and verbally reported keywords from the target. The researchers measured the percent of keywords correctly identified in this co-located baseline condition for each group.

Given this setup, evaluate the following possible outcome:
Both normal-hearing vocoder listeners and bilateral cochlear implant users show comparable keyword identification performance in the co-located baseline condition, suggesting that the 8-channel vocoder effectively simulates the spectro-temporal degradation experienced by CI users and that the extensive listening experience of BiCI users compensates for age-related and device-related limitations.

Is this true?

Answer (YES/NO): NO